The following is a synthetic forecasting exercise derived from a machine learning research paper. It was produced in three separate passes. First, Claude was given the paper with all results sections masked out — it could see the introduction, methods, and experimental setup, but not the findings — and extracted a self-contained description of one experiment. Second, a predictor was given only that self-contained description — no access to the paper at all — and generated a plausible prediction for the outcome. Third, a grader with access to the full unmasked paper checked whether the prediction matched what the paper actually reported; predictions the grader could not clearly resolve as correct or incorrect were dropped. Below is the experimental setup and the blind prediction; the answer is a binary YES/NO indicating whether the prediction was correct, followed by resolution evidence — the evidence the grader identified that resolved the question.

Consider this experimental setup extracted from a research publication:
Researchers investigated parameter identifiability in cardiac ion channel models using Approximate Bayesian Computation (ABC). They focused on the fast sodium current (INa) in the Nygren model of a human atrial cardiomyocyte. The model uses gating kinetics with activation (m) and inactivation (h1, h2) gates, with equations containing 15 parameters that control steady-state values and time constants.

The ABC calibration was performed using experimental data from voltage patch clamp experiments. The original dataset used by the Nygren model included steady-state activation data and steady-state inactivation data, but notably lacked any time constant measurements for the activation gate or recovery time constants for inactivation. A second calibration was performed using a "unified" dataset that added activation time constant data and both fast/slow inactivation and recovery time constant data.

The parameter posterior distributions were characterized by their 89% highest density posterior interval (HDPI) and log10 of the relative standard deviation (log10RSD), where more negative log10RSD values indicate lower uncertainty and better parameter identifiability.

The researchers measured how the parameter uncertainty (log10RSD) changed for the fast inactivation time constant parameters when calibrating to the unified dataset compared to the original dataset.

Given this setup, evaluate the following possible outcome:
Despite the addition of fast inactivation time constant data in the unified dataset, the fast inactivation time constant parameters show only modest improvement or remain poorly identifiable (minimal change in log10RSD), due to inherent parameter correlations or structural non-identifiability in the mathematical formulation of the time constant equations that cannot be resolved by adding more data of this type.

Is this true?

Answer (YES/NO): NO